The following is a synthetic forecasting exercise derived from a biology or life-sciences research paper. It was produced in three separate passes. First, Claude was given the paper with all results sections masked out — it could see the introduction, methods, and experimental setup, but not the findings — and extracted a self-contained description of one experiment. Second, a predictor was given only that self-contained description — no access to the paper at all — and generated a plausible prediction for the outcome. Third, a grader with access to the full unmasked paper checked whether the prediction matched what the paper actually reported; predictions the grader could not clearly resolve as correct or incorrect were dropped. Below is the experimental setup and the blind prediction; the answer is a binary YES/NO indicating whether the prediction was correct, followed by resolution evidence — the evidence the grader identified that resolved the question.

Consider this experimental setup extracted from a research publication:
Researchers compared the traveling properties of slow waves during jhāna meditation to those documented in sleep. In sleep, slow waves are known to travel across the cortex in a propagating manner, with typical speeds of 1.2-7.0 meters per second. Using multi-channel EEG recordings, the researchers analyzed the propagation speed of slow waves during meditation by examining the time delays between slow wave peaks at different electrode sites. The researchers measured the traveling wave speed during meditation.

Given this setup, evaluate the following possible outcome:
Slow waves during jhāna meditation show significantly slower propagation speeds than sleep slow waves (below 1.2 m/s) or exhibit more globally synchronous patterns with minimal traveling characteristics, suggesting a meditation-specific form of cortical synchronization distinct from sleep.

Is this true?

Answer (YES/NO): YES